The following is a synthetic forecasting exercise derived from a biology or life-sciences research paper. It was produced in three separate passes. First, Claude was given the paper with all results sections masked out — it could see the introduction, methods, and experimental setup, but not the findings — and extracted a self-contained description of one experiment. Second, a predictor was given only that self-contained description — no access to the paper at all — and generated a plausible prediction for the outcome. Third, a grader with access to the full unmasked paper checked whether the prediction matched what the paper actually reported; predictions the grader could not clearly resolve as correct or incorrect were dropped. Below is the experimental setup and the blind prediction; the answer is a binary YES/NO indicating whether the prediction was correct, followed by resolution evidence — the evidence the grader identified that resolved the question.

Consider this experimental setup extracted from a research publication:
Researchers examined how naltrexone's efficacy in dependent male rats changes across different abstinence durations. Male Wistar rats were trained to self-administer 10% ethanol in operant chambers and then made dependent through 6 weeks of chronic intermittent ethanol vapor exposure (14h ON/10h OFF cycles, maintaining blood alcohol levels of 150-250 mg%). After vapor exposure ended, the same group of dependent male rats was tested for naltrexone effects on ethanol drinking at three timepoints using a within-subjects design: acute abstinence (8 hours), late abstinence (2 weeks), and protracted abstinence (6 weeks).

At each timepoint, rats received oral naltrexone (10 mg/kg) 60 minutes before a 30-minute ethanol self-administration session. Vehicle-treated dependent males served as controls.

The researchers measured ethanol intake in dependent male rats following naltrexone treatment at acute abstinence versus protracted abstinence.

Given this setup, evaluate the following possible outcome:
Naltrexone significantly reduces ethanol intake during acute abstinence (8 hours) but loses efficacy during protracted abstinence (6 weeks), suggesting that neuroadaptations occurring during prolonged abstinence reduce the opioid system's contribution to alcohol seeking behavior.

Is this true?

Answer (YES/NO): NO